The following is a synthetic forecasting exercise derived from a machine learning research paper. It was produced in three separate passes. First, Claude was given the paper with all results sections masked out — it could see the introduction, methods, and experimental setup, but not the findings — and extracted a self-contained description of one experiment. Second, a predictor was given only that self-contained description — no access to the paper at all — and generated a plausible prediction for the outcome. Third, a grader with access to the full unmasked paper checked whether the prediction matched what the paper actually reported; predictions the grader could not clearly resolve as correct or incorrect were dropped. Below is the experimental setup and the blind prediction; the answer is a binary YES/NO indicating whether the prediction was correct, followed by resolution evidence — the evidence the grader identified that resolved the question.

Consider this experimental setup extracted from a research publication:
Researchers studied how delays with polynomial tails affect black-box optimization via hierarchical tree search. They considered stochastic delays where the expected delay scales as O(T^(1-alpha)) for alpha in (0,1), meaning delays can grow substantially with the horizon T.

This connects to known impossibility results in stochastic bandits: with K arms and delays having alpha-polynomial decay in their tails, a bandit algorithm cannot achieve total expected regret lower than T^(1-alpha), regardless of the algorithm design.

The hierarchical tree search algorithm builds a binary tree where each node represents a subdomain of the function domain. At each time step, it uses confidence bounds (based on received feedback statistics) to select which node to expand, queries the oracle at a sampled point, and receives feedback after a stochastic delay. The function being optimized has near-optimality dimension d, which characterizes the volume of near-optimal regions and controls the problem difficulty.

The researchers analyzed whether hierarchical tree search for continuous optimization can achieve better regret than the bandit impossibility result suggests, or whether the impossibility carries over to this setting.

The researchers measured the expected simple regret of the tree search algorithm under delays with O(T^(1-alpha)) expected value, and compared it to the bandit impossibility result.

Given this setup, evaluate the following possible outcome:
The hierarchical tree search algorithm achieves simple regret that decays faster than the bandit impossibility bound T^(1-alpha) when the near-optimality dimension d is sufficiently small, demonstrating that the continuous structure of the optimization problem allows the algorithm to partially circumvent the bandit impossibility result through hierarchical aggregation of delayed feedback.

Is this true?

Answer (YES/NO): NO